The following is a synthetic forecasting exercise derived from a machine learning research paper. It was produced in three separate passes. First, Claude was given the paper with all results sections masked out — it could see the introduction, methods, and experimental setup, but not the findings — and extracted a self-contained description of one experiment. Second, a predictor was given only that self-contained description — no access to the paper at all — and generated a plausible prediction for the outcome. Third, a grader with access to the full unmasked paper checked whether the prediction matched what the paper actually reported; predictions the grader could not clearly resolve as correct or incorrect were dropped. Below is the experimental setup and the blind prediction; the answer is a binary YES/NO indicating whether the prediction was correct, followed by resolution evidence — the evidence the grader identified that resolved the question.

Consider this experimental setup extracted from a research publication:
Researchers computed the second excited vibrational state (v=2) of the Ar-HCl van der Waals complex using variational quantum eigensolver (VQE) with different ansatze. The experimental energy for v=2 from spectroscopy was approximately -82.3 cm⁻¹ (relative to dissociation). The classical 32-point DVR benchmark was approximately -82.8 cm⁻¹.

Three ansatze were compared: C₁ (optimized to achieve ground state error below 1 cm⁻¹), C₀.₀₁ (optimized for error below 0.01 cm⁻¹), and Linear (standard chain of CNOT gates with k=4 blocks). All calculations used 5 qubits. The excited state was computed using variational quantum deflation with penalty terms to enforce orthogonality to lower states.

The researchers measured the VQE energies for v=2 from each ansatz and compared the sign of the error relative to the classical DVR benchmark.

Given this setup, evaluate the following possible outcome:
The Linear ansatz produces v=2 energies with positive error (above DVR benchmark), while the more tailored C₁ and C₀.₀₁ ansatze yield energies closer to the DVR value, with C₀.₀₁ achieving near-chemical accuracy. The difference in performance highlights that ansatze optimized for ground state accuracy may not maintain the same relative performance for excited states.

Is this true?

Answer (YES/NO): NO